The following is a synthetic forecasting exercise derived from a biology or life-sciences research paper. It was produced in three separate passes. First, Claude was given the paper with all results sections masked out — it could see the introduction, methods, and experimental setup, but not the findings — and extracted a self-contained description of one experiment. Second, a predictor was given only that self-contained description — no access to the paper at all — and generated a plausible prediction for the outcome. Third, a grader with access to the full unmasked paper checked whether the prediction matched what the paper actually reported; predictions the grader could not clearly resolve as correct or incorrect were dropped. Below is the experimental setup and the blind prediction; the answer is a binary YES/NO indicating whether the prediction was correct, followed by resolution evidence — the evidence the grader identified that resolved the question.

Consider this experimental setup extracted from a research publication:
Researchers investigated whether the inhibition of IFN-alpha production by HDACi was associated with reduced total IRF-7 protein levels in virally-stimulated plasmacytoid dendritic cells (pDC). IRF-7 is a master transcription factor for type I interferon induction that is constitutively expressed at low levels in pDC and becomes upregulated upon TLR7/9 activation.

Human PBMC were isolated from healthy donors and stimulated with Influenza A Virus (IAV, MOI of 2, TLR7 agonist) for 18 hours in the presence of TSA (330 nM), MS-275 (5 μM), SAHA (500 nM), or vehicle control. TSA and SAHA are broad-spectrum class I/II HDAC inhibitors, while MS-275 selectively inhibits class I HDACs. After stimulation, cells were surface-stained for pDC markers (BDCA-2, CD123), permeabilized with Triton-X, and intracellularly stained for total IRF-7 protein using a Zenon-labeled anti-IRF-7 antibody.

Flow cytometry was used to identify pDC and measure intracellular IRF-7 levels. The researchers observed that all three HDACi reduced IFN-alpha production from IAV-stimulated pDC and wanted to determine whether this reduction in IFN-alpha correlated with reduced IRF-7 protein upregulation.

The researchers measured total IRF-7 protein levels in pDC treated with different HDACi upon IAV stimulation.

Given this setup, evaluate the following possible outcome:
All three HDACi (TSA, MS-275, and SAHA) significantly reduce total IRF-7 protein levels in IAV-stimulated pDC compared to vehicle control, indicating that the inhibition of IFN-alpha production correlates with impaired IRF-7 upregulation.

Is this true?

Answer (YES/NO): NO